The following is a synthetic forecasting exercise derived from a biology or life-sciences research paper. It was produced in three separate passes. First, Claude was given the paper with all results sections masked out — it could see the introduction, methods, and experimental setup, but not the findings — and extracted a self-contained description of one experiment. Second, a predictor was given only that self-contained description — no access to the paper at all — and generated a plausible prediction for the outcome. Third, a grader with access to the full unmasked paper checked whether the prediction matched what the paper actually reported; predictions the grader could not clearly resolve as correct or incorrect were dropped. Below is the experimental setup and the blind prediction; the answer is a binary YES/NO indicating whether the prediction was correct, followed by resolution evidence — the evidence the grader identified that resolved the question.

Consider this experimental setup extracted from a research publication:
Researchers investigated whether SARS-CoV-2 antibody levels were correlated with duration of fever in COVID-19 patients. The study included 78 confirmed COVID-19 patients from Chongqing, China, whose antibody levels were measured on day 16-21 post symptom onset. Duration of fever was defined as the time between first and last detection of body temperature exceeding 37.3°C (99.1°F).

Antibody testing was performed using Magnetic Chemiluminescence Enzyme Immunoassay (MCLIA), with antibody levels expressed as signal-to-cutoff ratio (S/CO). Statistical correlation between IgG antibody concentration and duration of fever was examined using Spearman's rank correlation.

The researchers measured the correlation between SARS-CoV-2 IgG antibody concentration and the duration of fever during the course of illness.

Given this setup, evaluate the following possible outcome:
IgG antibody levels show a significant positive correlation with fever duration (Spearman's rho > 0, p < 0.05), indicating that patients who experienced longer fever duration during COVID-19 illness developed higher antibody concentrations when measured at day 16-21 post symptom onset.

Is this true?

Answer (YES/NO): NO